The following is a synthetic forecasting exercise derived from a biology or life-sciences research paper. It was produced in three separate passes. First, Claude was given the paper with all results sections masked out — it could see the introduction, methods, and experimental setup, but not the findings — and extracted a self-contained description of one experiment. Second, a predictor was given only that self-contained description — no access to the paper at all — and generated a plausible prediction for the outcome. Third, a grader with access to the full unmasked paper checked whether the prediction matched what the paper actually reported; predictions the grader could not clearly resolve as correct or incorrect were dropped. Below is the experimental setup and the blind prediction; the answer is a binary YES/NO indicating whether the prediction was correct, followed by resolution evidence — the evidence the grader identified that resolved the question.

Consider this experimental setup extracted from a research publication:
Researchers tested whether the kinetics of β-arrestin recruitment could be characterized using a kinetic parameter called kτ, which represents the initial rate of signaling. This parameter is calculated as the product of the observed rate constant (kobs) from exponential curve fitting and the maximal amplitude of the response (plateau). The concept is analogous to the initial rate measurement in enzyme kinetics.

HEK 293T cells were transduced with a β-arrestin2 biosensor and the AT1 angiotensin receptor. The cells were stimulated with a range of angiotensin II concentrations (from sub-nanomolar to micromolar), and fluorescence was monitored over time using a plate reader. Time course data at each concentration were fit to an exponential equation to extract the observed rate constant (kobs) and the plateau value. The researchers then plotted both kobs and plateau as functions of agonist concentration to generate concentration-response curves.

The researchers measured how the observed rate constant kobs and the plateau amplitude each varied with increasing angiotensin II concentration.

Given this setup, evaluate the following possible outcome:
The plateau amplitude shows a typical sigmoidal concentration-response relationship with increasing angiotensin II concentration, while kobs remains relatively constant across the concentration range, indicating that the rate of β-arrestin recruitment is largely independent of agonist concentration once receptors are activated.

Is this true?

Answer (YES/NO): NO